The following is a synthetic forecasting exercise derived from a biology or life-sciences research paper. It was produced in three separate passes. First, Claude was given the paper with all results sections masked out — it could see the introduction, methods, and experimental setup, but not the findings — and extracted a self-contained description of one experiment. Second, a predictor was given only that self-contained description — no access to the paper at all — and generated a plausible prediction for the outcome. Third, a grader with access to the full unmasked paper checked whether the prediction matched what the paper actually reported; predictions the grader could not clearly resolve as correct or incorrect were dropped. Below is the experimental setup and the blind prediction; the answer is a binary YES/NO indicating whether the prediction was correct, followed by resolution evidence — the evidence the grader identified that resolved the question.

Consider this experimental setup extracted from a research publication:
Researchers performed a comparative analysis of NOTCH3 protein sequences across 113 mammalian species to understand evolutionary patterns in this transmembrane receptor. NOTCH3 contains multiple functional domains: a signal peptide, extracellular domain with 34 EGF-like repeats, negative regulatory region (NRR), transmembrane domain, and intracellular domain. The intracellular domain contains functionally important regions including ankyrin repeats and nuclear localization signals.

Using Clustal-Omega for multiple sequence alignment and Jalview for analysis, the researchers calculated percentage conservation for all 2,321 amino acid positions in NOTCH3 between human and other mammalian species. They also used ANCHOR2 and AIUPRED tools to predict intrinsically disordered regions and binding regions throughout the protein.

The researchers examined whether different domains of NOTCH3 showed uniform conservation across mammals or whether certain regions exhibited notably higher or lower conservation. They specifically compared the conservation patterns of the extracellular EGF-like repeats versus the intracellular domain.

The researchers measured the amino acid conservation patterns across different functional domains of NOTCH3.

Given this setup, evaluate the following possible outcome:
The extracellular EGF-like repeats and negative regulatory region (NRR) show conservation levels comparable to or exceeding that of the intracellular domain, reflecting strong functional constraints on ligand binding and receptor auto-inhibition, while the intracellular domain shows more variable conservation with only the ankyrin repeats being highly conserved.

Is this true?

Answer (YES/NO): NO